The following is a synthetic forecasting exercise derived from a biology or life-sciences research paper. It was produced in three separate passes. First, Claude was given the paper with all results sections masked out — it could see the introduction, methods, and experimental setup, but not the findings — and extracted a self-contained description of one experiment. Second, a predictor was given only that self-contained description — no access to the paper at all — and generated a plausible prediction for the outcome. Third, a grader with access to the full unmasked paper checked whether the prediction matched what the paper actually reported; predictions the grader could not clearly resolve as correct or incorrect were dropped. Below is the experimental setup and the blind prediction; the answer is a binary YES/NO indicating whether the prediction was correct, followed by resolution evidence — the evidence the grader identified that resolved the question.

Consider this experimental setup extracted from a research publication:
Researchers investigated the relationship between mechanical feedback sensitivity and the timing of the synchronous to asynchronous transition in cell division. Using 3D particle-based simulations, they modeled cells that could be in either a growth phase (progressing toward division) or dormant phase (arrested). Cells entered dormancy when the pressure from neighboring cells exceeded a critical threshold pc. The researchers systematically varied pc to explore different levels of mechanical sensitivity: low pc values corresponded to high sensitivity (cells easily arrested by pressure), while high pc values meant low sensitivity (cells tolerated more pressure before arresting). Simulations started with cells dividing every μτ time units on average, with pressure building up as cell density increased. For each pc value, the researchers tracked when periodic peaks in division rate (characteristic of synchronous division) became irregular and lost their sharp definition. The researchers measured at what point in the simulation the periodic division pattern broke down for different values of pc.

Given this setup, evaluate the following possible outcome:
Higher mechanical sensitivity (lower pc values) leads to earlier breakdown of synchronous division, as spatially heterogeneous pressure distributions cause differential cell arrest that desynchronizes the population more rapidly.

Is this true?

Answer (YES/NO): YES